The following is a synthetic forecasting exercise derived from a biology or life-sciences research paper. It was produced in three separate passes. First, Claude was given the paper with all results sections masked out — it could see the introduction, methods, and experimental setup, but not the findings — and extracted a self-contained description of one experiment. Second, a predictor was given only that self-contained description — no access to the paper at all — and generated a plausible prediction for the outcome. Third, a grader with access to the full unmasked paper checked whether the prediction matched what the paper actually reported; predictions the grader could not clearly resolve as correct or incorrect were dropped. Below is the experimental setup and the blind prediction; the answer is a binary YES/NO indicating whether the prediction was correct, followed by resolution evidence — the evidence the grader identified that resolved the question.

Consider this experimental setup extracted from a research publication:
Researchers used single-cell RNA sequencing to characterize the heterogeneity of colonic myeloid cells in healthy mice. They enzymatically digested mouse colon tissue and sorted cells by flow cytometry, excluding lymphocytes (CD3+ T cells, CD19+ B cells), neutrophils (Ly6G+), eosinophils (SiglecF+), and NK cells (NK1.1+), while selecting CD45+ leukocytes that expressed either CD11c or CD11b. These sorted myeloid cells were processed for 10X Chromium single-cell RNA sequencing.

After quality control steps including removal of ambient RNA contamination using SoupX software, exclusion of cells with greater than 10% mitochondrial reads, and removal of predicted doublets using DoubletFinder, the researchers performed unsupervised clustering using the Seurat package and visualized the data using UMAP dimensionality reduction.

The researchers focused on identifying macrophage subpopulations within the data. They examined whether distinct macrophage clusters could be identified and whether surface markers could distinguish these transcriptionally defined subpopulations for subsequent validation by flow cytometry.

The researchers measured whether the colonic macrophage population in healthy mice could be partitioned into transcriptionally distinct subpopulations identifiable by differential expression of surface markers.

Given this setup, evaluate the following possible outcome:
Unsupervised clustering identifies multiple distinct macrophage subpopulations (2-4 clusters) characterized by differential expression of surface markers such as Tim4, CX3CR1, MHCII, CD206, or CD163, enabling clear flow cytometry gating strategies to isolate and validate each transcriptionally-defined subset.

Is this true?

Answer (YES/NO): NO